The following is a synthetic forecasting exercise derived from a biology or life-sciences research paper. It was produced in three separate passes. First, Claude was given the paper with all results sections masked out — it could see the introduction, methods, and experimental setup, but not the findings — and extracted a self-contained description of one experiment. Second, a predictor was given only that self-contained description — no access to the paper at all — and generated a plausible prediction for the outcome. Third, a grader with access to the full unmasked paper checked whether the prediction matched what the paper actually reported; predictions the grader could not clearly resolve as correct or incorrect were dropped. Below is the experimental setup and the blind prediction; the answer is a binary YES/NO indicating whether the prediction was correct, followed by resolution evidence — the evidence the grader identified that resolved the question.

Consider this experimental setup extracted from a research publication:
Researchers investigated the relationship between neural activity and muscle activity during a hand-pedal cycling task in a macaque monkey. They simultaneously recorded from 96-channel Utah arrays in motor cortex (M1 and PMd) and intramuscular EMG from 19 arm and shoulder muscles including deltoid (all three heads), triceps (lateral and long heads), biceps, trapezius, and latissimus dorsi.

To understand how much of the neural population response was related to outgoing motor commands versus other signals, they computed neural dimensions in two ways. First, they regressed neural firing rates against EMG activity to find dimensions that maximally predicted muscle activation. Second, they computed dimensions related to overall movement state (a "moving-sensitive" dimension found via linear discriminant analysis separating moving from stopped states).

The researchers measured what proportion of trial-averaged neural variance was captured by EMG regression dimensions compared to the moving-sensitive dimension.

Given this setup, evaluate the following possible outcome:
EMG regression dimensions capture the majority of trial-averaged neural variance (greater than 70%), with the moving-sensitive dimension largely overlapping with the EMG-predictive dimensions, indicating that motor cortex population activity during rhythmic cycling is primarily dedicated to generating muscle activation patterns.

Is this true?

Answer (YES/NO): NO